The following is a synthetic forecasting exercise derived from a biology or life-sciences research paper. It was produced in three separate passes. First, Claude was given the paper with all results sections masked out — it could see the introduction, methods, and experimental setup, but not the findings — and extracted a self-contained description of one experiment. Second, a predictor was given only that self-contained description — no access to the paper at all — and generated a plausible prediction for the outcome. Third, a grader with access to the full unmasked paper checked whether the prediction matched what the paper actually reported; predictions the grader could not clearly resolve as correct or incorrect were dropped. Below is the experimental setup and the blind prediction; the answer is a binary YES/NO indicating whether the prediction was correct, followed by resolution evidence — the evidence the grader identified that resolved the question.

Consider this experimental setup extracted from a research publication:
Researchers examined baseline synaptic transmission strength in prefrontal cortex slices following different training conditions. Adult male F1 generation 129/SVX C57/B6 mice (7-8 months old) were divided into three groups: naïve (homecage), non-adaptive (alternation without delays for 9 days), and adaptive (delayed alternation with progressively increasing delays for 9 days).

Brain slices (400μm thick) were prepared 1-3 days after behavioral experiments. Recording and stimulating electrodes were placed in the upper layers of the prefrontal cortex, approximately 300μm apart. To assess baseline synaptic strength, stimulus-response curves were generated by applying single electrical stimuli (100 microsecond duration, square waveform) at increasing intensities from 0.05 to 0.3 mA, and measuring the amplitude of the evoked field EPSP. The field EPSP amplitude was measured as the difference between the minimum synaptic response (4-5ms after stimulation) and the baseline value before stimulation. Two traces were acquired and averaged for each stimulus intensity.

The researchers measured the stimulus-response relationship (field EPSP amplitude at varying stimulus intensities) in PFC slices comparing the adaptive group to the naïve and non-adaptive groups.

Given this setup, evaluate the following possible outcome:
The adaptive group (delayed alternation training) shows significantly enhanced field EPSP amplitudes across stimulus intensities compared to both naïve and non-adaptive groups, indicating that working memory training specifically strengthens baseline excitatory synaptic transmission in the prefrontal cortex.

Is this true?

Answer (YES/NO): NO